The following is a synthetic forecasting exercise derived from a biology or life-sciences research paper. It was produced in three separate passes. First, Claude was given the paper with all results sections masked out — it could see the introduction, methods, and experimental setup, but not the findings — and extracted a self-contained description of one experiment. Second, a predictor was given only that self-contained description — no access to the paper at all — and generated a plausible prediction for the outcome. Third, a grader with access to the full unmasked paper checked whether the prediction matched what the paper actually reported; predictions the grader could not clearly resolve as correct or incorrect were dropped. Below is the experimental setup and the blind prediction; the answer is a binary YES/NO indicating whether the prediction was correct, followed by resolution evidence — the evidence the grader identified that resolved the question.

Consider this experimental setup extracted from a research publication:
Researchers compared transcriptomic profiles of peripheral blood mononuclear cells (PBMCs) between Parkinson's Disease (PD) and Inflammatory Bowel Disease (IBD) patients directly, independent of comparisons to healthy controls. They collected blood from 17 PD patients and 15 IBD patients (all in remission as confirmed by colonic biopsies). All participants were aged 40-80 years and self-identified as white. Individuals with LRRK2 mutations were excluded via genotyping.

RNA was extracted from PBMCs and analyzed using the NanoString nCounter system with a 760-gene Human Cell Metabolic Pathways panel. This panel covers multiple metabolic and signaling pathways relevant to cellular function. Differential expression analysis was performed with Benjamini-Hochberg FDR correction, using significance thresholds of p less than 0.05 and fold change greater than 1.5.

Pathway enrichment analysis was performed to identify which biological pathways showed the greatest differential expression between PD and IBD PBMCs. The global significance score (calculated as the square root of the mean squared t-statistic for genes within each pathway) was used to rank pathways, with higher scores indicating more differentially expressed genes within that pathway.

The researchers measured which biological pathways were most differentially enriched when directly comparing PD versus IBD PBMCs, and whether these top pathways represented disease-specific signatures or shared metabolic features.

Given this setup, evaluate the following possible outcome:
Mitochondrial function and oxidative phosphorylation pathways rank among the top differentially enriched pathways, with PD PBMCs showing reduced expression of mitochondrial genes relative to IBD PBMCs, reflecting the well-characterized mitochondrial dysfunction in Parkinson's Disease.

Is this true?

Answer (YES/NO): YES